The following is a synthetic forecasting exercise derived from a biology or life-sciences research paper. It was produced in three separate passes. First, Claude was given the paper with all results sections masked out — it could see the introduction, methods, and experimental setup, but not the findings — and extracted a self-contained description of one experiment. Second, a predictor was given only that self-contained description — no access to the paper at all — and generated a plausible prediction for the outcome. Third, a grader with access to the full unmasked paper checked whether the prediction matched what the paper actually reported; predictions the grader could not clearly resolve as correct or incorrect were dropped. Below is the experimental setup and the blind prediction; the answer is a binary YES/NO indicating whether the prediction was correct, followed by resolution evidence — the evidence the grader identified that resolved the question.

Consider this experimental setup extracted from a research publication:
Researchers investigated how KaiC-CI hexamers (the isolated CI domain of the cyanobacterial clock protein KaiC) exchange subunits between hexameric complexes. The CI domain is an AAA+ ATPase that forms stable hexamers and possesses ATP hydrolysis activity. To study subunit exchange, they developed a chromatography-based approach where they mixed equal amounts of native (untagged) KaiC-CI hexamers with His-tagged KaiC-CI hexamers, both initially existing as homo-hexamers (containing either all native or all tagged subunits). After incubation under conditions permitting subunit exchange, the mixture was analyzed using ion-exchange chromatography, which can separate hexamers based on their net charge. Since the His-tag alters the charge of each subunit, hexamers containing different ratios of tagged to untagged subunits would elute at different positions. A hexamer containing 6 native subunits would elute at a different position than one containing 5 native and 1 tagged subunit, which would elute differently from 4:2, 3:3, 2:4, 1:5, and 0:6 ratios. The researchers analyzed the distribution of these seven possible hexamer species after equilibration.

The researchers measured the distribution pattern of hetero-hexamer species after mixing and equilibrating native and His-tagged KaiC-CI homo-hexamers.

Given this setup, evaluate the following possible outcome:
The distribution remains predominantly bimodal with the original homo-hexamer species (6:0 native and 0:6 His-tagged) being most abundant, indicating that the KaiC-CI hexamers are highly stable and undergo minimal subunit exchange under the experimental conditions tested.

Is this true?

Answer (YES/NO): NO